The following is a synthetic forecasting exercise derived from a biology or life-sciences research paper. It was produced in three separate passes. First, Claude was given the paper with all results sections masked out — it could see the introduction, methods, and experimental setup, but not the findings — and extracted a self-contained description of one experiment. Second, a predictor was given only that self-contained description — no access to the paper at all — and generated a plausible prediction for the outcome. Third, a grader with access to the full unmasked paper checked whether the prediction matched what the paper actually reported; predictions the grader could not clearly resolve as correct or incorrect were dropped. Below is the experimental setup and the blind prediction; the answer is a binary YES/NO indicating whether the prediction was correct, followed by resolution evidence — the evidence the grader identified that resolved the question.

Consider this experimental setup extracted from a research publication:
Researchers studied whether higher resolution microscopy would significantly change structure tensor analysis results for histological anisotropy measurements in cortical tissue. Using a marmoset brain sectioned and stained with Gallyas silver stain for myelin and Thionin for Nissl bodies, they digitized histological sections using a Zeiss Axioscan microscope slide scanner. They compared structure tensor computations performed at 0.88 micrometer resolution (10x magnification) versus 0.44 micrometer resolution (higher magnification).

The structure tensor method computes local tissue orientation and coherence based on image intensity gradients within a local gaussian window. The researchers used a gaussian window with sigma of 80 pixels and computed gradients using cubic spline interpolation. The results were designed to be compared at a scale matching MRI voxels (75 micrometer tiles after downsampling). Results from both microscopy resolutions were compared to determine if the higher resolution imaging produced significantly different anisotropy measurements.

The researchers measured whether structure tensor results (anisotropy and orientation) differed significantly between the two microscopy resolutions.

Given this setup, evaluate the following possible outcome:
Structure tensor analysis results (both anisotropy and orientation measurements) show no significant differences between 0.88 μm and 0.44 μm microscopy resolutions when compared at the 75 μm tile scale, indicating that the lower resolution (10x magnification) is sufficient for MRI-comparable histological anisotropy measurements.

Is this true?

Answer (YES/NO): YES